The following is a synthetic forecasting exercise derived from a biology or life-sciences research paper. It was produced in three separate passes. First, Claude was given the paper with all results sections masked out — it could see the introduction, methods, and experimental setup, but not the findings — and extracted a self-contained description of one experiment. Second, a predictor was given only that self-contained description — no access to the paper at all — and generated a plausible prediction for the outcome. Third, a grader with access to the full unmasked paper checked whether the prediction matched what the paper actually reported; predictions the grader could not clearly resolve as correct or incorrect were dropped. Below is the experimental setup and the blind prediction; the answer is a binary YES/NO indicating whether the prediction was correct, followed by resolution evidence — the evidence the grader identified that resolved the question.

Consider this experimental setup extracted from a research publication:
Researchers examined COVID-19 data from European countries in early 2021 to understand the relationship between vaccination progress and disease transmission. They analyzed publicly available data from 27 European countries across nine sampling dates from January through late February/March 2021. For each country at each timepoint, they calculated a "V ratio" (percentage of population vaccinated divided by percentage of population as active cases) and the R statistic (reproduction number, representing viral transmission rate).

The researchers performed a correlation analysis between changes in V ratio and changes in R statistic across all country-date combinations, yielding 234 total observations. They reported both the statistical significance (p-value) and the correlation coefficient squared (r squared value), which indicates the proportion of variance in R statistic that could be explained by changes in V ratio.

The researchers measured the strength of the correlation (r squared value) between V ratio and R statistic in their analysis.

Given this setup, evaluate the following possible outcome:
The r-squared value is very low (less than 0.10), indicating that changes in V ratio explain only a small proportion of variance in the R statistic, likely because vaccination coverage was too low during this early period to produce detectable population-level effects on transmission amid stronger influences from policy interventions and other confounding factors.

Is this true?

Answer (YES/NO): NO